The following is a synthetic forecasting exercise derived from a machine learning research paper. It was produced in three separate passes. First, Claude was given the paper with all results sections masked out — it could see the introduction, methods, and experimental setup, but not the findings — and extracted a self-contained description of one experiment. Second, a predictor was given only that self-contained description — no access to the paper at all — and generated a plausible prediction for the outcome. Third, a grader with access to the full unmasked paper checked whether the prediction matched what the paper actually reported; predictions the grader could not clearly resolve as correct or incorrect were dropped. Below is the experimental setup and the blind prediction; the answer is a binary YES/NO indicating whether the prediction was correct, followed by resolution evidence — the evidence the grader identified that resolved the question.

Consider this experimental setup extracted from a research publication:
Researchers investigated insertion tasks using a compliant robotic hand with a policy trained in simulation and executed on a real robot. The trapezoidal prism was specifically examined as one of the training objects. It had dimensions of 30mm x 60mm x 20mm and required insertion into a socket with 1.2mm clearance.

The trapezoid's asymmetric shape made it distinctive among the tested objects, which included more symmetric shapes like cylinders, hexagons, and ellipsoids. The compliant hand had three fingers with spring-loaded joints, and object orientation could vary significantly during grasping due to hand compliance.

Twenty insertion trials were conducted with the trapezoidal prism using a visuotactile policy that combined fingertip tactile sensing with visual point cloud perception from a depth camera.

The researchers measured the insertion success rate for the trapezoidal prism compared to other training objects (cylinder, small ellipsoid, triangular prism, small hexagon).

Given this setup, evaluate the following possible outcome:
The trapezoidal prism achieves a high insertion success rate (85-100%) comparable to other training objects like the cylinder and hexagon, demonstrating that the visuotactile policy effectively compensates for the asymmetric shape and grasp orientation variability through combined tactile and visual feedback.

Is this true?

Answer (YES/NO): NO